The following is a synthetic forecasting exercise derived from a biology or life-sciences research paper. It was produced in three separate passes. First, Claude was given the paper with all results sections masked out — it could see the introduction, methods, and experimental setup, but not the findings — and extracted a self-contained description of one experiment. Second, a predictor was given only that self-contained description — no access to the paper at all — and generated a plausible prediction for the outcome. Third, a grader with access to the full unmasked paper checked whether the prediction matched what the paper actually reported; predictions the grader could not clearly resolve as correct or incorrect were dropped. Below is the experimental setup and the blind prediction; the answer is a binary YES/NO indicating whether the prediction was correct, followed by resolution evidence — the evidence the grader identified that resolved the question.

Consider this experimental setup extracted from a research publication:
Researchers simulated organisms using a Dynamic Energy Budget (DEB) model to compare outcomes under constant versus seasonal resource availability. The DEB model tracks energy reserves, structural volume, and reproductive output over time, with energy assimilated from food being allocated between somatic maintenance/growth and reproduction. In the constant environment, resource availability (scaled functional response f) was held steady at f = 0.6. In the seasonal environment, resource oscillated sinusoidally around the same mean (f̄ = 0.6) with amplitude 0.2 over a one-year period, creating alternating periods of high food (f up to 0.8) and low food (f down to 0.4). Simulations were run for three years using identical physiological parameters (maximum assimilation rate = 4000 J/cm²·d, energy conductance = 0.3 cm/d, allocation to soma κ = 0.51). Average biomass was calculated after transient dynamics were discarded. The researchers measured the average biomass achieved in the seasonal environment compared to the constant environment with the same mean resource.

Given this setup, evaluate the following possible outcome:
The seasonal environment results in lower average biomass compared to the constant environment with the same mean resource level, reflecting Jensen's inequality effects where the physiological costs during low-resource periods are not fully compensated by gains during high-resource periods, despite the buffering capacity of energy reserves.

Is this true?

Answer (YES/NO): NO